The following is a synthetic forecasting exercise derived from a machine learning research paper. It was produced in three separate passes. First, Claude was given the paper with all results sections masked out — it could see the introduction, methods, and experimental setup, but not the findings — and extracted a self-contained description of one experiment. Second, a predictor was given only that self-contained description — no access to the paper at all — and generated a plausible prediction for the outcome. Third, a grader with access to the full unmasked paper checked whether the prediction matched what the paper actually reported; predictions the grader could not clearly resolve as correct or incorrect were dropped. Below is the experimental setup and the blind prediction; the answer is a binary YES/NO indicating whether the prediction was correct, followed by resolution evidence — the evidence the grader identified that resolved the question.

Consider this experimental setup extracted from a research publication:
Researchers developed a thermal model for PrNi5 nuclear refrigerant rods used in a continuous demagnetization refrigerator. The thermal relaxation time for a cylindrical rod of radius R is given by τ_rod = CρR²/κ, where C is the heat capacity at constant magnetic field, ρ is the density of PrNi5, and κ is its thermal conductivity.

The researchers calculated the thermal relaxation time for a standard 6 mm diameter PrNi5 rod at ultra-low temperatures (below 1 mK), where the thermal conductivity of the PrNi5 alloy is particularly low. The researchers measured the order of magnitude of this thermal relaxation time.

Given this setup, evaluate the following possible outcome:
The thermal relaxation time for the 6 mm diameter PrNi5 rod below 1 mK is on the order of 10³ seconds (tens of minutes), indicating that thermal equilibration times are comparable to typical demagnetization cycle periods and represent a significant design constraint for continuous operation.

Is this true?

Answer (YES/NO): NO